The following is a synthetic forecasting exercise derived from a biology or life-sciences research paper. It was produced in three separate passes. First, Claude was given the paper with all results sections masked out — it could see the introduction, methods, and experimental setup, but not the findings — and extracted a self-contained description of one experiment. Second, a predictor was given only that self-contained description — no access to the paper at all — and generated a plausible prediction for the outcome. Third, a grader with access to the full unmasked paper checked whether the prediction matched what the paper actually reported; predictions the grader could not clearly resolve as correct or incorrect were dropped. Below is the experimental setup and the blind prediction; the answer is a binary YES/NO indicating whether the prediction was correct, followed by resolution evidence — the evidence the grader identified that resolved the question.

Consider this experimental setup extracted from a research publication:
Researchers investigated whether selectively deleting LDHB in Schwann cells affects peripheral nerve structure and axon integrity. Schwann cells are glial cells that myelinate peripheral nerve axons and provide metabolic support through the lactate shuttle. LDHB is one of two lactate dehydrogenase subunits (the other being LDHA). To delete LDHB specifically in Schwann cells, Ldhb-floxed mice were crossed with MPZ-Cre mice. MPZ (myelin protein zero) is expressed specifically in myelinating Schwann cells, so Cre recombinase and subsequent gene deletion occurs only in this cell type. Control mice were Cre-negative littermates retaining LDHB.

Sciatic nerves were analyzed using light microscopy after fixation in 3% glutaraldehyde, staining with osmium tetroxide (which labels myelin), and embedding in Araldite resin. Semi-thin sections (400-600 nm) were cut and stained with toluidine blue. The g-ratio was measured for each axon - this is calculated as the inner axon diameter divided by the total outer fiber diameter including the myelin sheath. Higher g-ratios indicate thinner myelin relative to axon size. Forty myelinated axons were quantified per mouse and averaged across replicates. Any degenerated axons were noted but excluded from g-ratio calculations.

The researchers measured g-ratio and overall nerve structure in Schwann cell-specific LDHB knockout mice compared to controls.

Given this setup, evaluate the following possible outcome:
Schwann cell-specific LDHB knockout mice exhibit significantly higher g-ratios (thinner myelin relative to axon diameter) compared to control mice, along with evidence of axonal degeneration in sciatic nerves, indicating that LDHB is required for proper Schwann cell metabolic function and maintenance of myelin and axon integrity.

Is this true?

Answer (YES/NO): NO